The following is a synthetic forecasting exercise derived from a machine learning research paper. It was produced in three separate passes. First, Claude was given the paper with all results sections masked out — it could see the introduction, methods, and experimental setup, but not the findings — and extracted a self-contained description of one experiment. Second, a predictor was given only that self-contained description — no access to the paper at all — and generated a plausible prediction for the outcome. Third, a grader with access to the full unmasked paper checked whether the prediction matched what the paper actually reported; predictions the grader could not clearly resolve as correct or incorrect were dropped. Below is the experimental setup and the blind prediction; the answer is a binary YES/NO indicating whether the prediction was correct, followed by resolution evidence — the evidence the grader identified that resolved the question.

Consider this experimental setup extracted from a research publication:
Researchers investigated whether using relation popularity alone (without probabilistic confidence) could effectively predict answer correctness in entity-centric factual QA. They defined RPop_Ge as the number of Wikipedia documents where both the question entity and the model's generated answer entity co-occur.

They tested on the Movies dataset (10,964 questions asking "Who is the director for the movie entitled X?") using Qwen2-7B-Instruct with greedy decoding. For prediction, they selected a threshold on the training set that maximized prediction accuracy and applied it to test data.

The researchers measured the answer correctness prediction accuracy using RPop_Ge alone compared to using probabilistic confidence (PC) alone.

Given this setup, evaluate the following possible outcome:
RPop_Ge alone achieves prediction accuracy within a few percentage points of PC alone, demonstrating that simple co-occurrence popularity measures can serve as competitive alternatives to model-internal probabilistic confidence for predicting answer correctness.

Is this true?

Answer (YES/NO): NO